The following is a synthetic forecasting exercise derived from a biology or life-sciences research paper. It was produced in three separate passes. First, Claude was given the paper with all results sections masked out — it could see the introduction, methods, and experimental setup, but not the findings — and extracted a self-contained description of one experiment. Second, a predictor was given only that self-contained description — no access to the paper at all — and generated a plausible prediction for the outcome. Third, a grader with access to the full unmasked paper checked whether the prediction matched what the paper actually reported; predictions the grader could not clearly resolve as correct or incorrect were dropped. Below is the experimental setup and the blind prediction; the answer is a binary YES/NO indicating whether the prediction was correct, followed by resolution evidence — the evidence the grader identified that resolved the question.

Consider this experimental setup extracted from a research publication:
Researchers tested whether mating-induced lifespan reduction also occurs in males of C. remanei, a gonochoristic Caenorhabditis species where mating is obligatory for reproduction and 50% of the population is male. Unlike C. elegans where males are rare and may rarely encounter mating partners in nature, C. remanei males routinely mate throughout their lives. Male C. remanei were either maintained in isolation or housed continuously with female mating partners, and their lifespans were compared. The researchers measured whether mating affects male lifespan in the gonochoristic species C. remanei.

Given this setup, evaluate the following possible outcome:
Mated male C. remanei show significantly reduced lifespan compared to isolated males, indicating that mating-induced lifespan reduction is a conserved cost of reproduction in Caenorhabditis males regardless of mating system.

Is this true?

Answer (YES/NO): YES